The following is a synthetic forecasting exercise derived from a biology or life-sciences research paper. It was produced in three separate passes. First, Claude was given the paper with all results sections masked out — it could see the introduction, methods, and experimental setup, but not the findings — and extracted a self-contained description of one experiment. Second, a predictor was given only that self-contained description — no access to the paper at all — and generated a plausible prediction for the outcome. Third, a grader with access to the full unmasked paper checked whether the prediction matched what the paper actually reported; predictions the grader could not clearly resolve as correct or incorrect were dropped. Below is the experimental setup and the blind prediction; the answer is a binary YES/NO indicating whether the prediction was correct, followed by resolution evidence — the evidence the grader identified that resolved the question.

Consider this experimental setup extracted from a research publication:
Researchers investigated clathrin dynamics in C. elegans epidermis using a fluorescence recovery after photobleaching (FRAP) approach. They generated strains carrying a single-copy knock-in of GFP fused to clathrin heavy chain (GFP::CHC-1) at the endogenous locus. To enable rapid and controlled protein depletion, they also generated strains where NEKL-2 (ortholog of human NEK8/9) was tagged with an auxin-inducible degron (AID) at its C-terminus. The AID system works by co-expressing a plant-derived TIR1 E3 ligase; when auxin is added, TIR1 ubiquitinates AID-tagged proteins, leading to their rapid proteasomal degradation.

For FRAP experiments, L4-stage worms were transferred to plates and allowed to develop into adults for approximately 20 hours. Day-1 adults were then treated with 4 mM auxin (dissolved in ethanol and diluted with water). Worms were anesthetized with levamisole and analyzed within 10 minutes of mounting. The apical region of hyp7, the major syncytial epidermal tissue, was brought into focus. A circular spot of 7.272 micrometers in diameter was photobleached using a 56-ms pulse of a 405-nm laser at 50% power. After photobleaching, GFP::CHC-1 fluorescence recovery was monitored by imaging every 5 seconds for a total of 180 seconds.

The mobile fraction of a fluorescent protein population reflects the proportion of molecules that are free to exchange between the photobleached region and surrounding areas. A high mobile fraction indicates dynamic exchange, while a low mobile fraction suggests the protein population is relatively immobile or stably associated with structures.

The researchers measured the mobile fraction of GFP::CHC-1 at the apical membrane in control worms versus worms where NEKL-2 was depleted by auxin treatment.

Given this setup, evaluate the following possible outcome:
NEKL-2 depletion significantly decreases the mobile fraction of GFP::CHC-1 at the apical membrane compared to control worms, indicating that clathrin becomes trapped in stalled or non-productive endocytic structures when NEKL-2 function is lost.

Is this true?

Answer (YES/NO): YES